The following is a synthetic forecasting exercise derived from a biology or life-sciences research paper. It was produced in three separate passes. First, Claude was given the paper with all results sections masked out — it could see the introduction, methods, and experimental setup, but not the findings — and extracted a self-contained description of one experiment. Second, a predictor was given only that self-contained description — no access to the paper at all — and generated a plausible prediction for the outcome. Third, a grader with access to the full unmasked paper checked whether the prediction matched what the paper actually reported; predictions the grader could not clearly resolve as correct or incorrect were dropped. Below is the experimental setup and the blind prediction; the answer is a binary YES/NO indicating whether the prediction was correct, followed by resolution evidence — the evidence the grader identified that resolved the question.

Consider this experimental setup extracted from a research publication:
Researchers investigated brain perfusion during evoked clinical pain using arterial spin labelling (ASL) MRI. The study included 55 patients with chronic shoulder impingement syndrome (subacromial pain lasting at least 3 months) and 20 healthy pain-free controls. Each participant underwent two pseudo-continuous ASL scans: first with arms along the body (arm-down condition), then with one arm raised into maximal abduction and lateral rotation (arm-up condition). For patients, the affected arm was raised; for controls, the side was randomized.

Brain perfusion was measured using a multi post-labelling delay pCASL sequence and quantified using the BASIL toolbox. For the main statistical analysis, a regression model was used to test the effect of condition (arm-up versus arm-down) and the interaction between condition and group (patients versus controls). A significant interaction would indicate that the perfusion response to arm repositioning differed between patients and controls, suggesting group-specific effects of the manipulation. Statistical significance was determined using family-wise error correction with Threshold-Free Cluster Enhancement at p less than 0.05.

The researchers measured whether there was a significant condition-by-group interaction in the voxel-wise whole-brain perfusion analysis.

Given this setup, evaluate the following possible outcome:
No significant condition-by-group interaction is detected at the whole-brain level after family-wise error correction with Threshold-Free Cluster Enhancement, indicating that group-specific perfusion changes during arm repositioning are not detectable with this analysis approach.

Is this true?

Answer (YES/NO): NO